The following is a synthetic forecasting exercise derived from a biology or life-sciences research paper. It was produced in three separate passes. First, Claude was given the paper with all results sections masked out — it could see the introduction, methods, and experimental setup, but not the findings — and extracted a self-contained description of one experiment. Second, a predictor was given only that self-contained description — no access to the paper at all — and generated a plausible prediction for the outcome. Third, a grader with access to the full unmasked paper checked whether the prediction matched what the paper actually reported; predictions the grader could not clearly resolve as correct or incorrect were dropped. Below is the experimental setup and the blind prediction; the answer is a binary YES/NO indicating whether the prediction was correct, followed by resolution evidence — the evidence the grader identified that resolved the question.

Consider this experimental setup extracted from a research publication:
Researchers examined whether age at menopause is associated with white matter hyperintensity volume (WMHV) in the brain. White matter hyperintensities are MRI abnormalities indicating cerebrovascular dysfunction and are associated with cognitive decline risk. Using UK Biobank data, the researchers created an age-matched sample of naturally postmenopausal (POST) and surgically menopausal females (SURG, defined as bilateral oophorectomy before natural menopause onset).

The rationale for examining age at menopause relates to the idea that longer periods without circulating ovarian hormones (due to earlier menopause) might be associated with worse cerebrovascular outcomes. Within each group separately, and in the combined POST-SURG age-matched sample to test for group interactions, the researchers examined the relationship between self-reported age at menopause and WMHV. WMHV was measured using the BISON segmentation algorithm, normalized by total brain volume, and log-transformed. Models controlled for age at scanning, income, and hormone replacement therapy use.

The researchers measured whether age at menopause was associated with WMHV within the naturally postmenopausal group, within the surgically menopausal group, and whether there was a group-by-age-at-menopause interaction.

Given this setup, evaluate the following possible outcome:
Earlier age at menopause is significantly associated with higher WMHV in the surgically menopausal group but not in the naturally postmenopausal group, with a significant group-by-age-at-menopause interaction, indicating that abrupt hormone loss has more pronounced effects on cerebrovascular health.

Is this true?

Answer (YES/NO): NO